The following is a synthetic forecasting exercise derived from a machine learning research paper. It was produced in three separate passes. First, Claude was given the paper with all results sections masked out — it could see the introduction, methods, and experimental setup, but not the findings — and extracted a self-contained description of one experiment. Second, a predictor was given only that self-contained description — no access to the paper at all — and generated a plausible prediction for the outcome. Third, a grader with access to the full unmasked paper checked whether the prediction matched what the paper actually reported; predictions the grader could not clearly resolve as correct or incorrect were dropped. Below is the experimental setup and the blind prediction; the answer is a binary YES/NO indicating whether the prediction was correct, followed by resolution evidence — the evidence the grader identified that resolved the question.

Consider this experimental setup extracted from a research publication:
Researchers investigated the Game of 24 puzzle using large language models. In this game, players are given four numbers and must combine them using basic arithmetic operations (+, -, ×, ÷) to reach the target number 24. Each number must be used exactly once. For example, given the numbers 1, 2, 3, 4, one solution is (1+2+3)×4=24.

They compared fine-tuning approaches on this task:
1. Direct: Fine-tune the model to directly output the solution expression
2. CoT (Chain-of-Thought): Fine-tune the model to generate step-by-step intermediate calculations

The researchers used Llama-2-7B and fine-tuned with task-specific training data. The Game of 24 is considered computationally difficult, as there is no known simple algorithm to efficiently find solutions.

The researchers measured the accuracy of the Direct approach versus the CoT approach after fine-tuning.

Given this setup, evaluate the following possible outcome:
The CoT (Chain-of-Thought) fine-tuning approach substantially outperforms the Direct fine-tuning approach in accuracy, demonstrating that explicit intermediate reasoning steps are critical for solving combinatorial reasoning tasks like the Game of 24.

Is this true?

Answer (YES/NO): NO